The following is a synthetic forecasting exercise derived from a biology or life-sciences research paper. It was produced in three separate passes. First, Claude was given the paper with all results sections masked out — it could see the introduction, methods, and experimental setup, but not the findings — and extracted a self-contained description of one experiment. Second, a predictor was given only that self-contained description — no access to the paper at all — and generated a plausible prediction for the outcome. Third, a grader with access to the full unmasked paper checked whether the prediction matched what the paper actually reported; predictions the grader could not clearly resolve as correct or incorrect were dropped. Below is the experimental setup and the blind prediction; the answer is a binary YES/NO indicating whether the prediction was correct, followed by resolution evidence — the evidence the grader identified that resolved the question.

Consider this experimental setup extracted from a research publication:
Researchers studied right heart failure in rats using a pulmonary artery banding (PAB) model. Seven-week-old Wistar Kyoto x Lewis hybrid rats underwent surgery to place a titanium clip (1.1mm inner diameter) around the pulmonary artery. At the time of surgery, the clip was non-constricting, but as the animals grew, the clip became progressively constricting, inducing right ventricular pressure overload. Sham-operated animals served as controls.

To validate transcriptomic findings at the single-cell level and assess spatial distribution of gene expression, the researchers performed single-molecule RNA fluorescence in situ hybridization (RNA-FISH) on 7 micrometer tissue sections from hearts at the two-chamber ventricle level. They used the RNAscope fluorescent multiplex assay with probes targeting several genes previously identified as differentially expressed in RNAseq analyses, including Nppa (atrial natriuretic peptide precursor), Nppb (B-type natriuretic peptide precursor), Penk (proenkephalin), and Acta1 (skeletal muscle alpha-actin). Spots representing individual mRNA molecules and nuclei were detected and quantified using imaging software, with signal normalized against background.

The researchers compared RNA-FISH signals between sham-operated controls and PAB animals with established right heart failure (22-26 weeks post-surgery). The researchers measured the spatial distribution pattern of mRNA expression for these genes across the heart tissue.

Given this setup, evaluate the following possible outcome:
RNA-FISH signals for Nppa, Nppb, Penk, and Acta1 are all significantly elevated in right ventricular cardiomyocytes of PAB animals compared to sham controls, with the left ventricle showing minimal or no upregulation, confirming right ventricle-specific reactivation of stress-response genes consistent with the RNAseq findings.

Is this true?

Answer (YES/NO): NO